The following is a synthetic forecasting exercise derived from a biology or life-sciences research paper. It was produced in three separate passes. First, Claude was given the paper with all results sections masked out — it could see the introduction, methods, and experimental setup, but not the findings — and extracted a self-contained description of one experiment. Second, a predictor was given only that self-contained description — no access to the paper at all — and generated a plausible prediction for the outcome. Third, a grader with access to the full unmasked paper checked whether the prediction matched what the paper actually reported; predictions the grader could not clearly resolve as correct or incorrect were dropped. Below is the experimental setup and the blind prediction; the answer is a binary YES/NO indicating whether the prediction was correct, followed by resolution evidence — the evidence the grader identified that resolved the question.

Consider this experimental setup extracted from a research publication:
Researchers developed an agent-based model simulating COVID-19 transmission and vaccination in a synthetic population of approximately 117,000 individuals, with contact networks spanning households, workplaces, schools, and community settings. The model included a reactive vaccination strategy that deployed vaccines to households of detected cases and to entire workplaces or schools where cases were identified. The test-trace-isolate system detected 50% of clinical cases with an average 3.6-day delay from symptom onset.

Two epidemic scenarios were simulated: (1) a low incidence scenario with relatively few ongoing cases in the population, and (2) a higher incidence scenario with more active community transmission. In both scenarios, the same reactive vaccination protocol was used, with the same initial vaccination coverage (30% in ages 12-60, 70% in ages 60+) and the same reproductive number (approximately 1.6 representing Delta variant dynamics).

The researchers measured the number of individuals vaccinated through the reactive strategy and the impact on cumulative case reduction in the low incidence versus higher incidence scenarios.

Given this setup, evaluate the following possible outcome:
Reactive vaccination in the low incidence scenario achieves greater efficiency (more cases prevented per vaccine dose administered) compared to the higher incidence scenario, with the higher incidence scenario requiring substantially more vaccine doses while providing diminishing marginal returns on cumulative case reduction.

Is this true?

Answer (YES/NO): NO